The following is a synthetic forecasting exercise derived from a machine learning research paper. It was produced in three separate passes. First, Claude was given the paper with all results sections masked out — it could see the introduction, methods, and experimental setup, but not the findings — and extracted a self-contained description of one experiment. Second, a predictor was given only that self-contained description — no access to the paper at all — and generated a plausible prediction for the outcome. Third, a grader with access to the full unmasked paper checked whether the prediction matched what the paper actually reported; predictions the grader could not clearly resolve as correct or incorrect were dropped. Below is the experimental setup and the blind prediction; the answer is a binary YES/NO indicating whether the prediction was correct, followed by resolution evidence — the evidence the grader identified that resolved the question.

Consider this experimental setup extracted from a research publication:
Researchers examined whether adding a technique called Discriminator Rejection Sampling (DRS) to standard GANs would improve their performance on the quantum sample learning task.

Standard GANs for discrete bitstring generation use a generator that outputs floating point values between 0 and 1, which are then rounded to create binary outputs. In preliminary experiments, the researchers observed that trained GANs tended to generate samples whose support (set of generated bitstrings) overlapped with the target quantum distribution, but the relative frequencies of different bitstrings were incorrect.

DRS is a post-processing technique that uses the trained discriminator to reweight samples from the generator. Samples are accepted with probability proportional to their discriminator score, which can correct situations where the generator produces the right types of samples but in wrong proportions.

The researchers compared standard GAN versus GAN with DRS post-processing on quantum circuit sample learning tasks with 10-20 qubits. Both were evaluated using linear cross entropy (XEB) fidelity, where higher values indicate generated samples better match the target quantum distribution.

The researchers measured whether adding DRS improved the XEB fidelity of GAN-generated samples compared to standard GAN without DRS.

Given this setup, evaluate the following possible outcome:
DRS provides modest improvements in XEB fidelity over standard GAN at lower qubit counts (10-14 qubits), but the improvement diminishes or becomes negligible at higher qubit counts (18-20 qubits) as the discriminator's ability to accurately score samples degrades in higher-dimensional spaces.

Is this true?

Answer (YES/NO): NO